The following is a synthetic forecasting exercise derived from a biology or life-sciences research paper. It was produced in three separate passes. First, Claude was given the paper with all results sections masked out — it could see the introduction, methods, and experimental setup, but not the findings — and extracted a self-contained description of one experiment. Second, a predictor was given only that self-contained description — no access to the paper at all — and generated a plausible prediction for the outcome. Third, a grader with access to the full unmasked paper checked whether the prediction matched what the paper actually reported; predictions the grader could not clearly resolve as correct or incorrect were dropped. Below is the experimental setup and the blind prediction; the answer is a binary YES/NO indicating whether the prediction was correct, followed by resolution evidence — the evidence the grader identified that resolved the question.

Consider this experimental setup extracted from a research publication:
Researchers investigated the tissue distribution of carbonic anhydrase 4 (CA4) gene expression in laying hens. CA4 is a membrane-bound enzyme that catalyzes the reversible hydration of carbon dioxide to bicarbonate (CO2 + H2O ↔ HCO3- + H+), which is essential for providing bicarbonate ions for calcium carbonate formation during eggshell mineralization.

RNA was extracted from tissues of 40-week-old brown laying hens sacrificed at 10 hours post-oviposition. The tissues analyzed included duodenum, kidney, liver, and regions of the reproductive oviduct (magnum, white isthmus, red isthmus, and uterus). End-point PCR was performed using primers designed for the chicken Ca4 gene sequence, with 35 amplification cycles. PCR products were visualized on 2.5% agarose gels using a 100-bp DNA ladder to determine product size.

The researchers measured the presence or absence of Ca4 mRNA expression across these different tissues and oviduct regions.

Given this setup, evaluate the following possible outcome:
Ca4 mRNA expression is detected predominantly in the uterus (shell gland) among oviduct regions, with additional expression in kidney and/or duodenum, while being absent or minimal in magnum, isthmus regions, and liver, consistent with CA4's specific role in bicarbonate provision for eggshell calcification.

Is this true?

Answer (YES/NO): NO